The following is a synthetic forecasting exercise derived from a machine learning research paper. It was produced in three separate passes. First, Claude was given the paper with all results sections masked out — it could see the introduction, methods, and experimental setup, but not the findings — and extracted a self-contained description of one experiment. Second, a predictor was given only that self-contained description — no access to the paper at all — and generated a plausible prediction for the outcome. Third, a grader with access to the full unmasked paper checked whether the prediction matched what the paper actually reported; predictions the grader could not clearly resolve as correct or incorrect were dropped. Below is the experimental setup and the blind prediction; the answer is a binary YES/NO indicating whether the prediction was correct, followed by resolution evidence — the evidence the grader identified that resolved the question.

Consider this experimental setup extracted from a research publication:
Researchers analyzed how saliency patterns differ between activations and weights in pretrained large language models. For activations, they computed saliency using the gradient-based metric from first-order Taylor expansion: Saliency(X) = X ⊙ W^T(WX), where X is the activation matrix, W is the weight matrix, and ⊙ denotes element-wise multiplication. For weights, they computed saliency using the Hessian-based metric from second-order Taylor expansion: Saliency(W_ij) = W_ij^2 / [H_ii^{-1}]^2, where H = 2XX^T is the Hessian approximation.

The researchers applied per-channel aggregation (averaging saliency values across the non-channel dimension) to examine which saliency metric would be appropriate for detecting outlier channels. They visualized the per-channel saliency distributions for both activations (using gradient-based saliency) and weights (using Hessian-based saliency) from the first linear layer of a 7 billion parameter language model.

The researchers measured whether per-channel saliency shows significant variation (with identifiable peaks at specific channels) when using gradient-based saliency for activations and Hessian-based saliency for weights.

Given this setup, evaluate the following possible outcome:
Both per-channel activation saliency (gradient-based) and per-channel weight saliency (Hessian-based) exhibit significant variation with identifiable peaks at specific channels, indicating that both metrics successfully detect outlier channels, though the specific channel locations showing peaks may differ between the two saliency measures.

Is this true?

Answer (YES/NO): YES